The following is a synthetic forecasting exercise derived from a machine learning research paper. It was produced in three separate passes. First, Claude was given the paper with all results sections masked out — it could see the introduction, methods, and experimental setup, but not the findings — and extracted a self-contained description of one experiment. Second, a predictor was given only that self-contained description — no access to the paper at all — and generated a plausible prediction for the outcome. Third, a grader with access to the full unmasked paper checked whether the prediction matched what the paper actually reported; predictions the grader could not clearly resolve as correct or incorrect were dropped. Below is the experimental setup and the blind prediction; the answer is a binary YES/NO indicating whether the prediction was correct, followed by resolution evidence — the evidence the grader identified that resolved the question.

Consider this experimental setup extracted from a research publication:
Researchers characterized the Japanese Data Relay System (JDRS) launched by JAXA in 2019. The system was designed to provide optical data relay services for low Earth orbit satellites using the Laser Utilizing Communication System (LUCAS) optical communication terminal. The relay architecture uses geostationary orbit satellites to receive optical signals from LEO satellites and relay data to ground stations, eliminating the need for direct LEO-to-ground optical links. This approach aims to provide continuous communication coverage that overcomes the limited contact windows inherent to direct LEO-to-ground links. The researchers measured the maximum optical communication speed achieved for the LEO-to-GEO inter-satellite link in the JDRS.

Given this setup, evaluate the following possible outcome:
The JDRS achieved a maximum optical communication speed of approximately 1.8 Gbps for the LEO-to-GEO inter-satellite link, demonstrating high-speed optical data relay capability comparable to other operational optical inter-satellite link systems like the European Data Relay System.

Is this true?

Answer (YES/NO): YES